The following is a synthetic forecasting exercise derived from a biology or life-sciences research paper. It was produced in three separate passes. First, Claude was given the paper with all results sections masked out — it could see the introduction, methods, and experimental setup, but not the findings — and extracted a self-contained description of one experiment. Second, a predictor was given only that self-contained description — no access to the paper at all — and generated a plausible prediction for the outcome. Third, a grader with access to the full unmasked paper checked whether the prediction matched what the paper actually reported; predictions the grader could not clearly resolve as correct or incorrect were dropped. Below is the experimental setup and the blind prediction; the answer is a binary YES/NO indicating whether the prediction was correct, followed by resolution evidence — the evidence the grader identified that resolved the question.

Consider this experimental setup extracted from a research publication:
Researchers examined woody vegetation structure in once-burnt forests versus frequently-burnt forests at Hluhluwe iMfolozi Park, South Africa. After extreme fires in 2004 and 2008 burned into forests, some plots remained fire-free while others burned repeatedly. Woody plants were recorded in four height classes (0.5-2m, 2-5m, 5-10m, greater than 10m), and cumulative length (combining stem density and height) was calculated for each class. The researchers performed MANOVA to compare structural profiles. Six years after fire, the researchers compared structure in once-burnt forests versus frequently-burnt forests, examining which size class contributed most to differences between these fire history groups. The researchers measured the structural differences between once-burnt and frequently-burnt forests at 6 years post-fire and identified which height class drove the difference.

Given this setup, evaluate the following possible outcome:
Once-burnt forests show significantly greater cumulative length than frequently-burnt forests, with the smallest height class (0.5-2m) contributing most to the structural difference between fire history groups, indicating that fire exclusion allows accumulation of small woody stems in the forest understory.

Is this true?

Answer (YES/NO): NO